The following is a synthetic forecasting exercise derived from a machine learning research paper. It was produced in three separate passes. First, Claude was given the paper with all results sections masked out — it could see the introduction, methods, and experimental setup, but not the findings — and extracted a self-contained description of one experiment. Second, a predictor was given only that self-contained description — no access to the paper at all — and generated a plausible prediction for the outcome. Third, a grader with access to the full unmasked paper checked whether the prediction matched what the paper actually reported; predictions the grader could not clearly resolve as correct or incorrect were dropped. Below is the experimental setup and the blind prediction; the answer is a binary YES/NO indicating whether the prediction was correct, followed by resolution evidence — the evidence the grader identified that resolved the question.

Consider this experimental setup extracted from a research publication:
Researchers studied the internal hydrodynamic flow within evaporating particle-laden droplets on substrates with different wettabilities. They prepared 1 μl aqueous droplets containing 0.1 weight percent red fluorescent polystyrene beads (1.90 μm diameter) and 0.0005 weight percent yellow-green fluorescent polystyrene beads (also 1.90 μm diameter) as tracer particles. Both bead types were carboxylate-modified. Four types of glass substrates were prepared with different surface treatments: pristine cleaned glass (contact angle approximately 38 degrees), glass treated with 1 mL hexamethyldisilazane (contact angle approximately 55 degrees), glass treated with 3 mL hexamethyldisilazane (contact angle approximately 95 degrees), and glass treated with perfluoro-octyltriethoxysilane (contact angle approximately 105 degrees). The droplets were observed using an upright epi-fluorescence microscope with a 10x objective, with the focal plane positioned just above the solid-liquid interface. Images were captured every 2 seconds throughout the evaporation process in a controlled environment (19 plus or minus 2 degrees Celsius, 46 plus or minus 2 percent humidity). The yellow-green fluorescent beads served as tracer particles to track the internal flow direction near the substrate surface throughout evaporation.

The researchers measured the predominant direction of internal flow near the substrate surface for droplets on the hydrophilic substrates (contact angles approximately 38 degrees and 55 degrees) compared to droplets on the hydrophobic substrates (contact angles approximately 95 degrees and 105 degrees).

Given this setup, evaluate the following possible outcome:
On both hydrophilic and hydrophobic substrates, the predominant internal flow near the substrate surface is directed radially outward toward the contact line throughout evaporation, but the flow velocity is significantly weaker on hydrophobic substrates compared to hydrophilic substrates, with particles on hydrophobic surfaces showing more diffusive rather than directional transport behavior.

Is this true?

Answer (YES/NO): NO